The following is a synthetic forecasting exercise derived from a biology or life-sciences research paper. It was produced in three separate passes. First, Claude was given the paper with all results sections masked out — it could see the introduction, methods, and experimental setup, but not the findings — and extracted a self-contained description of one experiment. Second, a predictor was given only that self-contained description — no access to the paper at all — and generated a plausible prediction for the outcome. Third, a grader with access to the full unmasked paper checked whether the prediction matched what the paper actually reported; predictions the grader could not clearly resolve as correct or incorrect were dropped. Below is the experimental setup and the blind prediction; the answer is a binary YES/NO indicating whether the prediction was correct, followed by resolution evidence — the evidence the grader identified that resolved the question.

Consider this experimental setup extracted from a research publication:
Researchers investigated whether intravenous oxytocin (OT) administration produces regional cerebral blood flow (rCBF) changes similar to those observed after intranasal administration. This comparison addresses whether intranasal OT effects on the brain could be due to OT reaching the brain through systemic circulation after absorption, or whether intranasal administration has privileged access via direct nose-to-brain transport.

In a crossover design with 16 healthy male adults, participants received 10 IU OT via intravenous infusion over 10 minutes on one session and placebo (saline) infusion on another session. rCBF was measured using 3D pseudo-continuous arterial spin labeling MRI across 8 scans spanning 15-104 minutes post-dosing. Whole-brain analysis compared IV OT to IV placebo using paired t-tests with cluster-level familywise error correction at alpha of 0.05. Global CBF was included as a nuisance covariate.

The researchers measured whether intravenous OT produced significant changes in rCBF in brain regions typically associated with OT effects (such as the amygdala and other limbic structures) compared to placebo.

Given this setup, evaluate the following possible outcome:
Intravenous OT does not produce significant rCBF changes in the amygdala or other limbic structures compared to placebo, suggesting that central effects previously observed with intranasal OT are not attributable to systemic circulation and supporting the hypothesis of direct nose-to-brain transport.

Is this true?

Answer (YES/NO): NO